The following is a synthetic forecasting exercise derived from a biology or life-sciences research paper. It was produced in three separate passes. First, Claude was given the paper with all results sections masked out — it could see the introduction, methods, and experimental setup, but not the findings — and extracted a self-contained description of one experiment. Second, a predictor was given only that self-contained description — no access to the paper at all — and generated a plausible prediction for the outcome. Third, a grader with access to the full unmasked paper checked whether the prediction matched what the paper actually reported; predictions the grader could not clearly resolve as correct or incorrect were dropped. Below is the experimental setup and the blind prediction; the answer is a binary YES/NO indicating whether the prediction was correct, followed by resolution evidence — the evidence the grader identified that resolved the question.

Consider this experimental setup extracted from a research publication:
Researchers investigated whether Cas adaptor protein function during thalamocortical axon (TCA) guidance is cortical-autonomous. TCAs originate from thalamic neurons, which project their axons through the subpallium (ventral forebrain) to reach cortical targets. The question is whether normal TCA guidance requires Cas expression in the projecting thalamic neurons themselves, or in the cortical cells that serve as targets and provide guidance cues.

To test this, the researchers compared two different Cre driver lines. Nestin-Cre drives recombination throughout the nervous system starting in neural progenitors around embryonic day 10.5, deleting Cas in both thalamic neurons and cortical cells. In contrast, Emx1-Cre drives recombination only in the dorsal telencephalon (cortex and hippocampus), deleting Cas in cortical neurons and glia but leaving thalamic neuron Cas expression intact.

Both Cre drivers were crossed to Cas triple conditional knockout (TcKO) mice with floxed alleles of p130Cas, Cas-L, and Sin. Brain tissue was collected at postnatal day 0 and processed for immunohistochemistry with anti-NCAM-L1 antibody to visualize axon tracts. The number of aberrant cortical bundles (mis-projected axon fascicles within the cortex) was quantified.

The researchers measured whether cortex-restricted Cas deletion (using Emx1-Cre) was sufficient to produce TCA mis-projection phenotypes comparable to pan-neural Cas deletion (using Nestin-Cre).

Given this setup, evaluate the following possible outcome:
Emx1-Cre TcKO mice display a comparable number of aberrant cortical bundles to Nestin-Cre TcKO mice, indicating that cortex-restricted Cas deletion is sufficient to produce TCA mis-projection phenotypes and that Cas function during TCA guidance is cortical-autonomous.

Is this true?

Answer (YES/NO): YES